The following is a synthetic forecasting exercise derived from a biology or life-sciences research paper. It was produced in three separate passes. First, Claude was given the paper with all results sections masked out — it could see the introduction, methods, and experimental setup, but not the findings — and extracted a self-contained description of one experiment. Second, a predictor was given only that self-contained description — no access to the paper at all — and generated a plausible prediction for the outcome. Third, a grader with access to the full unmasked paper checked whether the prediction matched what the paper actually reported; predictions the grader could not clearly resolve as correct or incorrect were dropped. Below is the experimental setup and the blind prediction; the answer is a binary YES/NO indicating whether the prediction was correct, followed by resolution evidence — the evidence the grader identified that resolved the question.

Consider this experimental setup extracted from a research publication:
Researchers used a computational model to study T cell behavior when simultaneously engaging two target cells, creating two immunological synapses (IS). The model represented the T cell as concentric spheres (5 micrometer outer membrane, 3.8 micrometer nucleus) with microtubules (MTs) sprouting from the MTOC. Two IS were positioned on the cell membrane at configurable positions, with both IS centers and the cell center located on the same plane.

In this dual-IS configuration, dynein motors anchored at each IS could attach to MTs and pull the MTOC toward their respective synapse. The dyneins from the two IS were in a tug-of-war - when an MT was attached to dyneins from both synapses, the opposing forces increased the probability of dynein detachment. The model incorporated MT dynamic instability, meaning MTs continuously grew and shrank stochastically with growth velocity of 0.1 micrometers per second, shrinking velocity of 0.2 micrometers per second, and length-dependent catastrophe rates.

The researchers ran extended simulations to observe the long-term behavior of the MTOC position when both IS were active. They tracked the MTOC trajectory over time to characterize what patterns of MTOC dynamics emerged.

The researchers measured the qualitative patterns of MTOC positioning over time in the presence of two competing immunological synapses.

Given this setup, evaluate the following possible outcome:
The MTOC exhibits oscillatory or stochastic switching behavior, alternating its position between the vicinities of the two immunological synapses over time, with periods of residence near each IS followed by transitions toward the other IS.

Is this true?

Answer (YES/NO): YES